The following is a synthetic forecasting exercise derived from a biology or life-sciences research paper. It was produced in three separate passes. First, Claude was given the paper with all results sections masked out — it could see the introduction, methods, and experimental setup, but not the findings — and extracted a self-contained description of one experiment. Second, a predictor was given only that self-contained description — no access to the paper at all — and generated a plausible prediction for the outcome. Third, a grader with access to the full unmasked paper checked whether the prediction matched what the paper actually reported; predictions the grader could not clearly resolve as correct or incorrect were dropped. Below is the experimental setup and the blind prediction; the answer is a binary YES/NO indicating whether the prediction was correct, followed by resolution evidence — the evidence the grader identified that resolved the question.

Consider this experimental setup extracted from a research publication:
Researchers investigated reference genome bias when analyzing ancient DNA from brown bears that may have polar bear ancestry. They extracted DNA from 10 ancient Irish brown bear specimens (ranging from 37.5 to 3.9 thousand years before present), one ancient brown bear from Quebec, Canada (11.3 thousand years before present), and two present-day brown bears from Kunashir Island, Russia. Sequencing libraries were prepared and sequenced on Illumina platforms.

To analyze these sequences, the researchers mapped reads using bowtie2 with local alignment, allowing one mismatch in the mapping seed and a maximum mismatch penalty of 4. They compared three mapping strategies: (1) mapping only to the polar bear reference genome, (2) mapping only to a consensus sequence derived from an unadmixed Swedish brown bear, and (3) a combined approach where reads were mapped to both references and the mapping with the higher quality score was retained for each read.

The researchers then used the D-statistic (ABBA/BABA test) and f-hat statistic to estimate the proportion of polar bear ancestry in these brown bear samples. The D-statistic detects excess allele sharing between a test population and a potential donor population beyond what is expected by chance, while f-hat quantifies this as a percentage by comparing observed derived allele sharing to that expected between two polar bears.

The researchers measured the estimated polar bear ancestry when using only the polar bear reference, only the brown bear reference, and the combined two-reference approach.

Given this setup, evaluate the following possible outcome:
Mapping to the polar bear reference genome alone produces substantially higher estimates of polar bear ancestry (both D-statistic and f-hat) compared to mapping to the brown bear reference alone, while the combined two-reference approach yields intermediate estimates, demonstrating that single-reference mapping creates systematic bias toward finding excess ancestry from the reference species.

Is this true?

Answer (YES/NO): NO